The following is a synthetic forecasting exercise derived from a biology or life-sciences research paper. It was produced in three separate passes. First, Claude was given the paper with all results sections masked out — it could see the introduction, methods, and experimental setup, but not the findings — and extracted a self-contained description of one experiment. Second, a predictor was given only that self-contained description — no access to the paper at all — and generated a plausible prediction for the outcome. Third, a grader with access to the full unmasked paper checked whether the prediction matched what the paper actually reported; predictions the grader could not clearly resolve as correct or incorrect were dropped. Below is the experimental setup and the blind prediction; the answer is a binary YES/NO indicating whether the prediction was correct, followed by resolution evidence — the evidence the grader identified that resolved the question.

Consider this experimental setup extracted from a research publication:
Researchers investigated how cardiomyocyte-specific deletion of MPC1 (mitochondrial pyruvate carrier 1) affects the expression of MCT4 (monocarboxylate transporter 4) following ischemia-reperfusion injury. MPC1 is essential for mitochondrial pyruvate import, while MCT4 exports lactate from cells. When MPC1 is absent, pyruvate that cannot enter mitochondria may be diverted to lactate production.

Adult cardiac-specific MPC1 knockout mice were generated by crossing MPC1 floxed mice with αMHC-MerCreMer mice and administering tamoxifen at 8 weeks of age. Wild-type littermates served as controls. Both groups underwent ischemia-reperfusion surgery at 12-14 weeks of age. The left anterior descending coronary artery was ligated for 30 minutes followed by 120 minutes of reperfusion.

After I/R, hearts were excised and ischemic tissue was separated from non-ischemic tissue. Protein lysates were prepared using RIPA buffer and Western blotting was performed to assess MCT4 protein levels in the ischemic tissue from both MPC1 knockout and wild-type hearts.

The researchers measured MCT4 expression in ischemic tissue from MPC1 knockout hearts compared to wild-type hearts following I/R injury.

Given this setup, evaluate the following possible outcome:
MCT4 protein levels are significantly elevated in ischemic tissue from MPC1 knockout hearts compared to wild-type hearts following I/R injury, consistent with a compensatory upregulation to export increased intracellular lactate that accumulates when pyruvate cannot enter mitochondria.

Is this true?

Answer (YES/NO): YES